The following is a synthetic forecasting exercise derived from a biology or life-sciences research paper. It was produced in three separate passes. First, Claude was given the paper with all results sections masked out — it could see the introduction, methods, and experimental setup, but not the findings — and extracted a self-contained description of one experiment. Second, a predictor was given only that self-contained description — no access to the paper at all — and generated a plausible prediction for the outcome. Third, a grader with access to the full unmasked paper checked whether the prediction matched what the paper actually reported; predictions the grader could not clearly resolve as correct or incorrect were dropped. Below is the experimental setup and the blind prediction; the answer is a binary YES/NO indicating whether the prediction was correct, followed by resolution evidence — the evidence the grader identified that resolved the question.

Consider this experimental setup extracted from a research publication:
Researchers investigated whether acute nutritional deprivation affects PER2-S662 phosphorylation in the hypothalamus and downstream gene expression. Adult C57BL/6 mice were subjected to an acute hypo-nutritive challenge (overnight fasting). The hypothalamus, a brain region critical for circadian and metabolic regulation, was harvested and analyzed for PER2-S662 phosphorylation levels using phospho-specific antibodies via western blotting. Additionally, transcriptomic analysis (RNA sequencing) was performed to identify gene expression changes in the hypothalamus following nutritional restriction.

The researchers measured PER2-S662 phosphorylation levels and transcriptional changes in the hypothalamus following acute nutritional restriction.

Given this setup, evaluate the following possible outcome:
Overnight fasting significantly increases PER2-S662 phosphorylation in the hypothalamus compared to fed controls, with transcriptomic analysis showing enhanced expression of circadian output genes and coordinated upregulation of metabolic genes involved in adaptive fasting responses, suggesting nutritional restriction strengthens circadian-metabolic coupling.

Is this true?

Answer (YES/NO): NO